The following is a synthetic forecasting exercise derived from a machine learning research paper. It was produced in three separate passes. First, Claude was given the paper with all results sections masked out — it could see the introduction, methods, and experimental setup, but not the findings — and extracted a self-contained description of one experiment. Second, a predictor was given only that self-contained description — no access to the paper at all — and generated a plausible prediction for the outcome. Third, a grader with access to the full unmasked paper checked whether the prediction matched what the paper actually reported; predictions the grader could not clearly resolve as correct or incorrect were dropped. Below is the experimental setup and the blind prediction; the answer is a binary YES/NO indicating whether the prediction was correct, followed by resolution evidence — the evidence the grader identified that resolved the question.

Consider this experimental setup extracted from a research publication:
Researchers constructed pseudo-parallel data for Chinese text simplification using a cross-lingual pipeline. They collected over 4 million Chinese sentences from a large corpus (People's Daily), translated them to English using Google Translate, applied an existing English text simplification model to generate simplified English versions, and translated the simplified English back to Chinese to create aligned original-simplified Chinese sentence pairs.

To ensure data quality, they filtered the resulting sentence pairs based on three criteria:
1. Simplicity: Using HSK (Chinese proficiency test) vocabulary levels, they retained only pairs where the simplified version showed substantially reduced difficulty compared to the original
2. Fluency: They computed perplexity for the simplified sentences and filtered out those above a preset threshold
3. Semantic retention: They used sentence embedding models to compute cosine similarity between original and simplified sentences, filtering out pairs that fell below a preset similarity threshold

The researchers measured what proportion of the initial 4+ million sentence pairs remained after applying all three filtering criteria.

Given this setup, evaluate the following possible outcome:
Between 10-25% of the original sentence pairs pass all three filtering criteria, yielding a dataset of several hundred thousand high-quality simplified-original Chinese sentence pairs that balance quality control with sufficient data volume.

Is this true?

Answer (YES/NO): YES